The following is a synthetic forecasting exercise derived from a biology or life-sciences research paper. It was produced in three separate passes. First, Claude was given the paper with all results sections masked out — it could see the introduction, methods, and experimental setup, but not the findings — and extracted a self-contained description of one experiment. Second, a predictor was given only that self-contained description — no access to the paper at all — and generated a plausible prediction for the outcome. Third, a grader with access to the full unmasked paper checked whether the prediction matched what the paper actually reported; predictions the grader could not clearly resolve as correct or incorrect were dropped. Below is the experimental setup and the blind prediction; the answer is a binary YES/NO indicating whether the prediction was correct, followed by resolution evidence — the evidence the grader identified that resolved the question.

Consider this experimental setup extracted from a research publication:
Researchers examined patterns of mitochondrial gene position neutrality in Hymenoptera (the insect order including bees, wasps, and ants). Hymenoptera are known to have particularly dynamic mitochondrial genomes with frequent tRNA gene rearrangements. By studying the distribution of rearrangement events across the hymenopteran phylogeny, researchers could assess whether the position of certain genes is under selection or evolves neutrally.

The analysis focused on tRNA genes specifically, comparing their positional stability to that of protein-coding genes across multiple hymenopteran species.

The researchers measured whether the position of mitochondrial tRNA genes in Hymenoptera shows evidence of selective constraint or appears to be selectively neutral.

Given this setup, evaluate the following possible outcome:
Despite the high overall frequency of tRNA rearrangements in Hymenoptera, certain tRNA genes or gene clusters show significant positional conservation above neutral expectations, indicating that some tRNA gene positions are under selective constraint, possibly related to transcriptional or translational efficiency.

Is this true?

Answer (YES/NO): NO